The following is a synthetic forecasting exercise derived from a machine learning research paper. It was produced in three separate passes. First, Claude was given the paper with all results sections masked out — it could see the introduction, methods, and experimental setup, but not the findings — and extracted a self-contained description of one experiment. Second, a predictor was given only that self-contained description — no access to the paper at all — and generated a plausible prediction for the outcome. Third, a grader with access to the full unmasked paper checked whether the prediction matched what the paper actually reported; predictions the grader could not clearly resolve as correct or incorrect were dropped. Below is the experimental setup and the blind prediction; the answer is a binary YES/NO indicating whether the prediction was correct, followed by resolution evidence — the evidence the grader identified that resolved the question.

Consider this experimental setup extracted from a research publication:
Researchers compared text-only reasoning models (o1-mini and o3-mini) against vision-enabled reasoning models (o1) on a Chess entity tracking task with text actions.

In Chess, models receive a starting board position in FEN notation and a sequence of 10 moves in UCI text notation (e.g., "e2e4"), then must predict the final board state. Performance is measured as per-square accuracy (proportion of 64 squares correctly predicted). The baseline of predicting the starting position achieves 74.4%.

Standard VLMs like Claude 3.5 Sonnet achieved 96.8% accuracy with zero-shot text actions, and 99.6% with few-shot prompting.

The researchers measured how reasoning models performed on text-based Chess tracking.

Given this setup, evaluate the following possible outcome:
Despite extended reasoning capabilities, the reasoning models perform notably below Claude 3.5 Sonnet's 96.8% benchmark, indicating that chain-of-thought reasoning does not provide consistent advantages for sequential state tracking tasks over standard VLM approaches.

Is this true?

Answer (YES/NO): NO